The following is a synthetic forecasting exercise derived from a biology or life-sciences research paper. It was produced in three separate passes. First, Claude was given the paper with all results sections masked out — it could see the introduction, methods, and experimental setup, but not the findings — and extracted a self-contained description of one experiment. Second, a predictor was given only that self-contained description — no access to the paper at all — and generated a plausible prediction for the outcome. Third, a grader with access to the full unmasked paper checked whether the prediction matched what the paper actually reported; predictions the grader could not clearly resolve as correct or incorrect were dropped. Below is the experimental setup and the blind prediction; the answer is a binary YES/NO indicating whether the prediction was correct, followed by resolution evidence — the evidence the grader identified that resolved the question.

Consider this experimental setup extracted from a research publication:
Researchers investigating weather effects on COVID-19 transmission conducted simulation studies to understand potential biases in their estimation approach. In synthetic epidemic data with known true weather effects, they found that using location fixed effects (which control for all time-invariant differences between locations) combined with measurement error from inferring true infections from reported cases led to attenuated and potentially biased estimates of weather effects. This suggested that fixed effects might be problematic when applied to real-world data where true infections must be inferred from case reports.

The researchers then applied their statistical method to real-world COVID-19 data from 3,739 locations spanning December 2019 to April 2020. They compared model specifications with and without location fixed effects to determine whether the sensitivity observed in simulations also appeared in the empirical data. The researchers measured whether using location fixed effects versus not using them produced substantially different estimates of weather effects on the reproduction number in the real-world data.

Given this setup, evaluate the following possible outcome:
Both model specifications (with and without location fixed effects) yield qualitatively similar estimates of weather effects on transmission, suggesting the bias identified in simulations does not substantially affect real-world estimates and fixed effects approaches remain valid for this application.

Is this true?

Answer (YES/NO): YES